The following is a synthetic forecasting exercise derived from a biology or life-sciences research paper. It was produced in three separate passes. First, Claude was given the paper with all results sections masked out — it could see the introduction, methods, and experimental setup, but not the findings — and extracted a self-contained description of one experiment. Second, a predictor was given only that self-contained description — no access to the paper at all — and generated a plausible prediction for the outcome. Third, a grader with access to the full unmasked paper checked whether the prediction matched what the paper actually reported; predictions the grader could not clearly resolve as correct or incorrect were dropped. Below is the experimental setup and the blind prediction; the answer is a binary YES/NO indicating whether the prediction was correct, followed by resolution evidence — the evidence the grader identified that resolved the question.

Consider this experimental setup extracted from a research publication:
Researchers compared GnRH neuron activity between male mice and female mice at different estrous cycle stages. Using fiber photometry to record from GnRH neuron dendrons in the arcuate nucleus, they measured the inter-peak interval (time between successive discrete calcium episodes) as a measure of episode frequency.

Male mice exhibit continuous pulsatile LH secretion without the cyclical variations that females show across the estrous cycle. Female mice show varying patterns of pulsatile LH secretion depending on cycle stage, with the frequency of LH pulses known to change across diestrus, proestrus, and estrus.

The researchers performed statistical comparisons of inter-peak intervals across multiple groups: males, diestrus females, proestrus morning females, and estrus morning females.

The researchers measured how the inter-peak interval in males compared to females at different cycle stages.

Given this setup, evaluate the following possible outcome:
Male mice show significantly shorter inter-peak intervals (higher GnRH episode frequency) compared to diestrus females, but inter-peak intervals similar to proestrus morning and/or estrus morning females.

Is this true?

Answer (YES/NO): NO